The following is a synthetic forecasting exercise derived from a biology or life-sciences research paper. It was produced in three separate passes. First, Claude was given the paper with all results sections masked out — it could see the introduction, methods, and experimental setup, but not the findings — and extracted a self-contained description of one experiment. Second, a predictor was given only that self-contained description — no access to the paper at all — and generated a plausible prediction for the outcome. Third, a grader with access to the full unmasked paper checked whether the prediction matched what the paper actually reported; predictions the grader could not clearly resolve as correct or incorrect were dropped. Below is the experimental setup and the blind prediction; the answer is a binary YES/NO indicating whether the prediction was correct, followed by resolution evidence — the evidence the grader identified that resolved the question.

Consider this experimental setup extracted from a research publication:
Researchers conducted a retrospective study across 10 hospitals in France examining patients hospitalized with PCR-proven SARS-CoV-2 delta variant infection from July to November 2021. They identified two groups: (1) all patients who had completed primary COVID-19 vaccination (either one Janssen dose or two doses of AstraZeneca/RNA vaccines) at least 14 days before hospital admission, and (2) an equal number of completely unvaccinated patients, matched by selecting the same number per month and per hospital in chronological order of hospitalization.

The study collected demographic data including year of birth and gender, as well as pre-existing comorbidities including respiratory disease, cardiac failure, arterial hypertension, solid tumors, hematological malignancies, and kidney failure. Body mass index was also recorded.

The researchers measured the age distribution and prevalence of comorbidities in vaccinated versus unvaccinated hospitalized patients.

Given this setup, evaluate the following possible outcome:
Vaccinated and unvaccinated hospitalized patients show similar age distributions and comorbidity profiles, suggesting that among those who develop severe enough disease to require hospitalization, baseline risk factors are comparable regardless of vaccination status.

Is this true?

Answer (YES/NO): NO